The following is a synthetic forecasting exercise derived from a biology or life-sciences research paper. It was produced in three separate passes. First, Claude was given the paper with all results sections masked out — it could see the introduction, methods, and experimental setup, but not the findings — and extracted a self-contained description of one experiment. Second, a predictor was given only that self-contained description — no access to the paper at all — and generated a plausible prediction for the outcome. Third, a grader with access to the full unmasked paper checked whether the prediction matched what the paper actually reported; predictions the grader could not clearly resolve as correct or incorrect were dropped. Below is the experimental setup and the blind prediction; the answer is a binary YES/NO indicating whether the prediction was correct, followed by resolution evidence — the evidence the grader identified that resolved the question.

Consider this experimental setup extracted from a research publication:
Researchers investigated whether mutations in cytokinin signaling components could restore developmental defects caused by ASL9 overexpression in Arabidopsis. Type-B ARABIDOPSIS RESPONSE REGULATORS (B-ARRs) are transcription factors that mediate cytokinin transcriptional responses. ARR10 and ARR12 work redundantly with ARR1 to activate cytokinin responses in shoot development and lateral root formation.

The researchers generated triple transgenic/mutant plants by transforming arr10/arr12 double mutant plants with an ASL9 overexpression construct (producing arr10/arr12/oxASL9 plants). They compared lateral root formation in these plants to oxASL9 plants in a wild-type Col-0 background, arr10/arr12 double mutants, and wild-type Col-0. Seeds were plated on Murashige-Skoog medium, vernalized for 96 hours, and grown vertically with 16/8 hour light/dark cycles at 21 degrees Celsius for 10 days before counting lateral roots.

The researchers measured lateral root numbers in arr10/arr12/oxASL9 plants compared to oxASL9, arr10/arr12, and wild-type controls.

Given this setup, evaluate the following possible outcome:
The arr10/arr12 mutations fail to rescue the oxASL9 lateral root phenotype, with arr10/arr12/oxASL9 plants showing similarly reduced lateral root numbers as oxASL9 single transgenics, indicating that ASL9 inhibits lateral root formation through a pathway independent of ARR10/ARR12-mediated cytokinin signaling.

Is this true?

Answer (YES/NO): NO